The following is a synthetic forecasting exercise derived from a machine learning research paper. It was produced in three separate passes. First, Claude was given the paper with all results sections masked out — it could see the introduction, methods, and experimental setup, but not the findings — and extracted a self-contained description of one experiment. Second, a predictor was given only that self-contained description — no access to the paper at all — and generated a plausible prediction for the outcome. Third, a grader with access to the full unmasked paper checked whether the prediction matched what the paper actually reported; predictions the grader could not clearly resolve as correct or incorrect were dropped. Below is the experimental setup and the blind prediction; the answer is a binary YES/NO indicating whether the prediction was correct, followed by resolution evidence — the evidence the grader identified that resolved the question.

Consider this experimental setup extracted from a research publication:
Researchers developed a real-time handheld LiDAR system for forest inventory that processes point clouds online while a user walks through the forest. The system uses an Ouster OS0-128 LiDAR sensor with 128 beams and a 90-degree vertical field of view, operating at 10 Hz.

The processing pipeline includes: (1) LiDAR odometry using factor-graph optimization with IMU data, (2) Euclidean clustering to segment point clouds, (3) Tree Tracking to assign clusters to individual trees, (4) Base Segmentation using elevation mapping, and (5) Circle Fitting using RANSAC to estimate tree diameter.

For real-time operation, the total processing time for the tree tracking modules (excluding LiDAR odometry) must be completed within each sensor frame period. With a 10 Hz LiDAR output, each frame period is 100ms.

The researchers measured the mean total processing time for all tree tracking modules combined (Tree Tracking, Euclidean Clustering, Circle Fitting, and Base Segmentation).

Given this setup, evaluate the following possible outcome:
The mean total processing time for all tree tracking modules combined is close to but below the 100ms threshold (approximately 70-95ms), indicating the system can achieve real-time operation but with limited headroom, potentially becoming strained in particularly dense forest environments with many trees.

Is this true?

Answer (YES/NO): NO